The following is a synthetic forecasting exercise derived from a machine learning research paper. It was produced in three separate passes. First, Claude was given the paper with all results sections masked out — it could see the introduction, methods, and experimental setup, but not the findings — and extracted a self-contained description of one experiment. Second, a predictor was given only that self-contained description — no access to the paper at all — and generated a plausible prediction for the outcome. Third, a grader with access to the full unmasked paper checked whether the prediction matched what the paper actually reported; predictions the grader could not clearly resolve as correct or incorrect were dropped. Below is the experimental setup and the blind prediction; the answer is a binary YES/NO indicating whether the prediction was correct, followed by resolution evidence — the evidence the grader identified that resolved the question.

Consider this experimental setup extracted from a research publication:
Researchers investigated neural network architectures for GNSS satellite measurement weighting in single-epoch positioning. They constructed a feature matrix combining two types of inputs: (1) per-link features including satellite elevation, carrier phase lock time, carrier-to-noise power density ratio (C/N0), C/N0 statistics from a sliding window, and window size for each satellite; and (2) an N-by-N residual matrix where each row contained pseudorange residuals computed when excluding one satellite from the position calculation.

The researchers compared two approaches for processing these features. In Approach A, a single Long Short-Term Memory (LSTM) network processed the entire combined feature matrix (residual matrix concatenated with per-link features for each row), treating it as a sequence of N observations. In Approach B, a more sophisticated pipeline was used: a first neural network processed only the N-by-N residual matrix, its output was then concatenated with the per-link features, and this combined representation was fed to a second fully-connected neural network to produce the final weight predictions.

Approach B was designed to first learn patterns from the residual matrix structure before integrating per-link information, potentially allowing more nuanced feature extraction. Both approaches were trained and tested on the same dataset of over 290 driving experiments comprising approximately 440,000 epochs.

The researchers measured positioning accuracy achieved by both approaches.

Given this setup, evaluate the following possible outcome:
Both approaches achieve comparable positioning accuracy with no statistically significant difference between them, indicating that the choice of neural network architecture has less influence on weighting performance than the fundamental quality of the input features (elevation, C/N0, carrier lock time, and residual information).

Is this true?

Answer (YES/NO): NO